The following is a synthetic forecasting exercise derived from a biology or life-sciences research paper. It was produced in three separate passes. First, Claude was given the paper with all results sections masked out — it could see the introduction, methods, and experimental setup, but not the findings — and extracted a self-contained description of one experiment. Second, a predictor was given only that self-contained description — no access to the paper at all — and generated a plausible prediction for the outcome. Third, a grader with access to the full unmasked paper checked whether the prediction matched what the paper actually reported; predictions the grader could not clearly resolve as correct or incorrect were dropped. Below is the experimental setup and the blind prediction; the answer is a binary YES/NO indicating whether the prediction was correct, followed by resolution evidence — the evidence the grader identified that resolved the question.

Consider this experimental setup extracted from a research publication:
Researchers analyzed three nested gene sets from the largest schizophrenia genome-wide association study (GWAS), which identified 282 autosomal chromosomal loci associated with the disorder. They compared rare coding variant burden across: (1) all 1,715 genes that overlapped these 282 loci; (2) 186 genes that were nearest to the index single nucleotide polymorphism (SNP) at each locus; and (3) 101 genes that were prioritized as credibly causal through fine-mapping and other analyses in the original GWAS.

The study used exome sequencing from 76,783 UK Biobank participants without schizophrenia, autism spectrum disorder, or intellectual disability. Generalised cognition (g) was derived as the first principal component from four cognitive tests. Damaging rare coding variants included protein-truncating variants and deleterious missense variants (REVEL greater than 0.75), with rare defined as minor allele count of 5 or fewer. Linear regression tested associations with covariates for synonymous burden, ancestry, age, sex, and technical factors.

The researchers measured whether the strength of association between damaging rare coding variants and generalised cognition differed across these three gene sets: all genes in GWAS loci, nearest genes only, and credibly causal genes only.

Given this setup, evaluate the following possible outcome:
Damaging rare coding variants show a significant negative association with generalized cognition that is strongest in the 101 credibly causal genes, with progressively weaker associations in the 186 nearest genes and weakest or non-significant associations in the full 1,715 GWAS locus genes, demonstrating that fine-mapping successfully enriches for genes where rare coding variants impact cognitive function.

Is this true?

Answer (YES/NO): NO